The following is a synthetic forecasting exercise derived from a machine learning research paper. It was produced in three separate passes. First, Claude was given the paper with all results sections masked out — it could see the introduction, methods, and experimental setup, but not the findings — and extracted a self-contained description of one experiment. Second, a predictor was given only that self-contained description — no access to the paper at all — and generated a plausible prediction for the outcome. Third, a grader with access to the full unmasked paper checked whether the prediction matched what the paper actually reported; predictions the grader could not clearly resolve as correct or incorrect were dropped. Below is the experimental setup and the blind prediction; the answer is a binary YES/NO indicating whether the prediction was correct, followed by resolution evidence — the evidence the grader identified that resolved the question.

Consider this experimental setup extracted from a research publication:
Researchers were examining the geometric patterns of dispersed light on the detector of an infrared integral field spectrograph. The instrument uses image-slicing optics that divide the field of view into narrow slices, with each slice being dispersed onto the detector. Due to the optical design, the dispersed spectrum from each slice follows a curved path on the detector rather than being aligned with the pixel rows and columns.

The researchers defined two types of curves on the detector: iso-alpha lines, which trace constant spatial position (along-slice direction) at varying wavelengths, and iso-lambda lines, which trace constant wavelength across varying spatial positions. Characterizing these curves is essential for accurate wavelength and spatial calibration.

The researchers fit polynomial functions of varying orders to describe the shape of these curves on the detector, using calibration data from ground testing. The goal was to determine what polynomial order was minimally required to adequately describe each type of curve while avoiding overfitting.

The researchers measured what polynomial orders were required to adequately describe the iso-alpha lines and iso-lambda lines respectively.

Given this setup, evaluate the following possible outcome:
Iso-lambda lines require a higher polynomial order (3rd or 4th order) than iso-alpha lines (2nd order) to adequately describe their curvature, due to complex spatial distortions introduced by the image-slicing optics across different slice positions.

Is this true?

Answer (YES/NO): NO